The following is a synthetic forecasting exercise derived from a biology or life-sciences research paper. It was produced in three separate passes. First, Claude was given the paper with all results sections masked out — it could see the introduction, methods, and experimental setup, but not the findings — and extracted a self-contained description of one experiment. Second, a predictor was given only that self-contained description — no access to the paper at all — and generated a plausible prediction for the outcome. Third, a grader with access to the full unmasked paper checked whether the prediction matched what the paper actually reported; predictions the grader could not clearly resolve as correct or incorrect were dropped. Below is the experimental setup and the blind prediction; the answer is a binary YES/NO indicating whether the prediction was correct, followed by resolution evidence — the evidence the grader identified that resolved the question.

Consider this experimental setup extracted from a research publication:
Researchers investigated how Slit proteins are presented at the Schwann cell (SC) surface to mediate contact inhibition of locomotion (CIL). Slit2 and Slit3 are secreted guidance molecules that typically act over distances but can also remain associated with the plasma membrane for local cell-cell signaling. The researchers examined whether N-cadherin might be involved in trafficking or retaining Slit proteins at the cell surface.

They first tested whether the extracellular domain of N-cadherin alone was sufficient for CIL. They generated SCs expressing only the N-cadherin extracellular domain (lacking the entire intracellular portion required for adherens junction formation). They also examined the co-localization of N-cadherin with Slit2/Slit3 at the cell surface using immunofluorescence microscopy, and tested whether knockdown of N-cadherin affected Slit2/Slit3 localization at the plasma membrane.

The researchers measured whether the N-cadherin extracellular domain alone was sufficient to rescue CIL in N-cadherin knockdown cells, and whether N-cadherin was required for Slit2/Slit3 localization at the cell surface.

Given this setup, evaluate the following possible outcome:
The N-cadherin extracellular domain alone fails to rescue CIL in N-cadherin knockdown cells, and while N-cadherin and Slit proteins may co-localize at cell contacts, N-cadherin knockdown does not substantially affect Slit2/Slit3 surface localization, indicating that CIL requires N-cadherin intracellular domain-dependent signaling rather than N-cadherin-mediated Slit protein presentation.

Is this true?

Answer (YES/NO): NO